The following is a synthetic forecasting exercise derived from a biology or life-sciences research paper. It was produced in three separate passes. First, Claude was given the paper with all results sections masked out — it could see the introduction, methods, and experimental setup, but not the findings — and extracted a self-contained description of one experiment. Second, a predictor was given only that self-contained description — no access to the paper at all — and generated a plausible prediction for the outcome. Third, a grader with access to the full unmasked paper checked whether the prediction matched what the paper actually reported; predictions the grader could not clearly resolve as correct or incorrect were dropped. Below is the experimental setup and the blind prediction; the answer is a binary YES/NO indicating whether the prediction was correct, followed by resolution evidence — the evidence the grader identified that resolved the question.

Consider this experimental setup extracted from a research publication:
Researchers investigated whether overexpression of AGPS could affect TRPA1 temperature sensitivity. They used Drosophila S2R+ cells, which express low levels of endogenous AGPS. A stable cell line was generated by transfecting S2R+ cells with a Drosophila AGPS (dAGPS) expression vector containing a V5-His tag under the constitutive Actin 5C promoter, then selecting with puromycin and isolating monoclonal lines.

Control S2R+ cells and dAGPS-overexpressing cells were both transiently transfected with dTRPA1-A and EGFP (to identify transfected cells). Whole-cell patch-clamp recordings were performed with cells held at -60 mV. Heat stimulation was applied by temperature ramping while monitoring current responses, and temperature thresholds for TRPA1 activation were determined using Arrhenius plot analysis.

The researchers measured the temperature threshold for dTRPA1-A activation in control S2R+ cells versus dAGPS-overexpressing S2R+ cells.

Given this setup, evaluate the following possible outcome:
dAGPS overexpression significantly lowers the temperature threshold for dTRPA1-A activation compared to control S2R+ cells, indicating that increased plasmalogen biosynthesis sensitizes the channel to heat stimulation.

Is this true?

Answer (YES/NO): NO